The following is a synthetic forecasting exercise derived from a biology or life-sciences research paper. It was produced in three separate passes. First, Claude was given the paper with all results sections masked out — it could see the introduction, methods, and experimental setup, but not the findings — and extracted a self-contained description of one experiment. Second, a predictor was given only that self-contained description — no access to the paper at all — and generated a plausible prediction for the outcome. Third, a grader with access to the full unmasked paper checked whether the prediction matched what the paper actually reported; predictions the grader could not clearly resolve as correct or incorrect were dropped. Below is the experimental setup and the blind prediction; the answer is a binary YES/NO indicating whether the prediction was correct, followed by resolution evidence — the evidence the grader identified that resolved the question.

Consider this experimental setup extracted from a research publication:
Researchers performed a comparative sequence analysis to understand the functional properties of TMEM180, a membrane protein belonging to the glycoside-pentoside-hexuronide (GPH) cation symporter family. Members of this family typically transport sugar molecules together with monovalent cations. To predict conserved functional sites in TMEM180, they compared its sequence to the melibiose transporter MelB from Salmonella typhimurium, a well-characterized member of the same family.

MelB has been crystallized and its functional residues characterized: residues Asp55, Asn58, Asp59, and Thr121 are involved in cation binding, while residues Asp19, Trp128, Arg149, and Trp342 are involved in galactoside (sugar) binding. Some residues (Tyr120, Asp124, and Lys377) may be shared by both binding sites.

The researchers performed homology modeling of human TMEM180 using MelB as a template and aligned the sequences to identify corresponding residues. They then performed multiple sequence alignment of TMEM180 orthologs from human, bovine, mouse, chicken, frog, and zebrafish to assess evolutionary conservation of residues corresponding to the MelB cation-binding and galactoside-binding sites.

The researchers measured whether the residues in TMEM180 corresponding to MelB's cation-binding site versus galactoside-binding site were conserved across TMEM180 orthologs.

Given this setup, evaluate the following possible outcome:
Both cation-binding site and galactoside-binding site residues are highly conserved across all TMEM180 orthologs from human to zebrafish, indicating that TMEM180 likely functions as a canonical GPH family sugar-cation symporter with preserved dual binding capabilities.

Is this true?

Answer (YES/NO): NO